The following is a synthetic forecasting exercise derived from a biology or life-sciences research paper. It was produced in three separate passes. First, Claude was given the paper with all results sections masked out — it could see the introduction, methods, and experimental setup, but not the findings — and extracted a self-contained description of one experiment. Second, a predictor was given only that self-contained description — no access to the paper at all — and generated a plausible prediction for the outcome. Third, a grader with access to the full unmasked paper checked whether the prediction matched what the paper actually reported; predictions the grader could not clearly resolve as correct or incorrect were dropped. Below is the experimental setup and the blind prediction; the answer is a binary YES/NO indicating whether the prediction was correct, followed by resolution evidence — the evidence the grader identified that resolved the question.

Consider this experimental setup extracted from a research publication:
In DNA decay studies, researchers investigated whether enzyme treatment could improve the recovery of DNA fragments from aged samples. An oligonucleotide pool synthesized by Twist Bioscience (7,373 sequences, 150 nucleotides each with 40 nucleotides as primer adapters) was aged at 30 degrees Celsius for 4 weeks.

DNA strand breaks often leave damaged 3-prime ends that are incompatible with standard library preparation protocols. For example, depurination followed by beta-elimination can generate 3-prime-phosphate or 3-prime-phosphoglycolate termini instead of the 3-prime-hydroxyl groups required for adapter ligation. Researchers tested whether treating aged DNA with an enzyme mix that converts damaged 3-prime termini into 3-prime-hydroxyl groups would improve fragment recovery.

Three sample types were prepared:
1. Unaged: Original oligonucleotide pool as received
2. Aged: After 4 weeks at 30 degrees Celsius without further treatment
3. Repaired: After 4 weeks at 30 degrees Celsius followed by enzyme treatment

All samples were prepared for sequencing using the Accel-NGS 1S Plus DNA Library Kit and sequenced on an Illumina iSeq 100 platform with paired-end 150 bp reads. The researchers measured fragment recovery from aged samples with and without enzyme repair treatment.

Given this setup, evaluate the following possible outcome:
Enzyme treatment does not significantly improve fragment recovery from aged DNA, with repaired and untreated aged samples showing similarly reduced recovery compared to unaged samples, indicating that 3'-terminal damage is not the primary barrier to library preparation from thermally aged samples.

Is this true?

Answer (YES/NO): NO